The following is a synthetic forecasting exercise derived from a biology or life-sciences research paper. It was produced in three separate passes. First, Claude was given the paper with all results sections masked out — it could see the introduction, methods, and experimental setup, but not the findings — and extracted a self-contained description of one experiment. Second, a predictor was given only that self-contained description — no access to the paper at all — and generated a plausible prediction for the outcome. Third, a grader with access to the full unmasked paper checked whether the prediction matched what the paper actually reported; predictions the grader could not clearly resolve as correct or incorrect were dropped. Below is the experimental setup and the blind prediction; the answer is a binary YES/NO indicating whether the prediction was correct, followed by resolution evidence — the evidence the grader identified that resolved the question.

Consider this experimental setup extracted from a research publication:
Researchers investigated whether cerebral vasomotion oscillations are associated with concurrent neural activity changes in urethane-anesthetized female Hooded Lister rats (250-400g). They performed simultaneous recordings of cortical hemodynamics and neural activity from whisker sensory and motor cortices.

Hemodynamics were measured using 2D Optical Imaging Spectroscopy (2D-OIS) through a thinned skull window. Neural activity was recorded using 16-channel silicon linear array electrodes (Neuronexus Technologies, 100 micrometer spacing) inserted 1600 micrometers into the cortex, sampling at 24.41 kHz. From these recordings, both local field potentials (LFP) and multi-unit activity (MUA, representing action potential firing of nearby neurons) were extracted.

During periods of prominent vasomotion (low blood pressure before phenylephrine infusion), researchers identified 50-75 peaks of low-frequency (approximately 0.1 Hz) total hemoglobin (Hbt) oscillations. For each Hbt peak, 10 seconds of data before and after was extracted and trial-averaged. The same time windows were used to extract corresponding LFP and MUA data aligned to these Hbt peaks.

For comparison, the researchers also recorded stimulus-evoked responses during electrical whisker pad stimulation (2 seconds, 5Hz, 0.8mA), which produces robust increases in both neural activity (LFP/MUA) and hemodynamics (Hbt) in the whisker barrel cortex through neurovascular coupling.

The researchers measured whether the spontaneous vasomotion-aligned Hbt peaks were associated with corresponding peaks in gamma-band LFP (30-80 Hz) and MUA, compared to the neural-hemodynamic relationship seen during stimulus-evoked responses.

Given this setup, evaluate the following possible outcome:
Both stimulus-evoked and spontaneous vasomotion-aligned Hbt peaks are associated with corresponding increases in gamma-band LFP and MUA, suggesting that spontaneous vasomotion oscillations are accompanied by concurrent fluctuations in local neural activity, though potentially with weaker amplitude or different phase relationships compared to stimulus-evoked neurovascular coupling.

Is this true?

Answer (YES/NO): NO